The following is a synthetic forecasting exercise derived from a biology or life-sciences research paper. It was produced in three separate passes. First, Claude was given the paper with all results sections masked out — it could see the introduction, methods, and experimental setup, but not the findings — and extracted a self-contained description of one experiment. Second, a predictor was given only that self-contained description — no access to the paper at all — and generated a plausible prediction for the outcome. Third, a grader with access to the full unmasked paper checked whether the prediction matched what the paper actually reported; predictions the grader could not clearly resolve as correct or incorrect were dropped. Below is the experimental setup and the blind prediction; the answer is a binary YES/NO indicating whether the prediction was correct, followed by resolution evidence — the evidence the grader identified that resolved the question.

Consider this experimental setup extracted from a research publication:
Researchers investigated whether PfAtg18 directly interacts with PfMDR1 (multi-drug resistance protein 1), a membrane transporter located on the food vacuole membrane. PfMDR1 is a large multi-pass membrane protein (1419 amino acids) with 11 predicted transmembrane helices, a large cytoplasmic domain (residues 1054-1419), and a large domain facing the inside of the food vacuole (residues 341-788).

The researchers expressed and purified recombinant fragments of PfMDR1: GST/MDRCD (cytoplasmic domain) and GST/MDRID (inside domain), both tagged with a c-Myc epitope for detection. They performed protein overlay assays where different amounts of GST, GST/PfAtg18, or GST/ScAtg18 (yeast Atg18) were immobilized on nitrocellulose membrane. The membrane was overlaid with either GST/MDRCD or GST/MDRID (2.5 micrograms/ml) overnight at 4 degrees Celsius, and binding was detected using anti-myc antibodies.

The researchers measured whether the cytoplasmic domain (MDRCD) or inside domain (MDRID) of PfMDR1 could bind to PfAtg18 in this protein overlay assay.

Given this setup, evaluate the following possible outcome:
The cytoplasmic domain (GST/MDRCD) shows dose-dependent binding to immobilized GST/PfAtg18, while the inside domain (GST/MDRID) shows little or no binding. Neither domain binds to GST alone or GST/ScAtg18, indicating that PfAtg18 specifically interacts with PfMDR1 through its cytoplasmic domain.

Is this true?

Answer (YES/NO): YES